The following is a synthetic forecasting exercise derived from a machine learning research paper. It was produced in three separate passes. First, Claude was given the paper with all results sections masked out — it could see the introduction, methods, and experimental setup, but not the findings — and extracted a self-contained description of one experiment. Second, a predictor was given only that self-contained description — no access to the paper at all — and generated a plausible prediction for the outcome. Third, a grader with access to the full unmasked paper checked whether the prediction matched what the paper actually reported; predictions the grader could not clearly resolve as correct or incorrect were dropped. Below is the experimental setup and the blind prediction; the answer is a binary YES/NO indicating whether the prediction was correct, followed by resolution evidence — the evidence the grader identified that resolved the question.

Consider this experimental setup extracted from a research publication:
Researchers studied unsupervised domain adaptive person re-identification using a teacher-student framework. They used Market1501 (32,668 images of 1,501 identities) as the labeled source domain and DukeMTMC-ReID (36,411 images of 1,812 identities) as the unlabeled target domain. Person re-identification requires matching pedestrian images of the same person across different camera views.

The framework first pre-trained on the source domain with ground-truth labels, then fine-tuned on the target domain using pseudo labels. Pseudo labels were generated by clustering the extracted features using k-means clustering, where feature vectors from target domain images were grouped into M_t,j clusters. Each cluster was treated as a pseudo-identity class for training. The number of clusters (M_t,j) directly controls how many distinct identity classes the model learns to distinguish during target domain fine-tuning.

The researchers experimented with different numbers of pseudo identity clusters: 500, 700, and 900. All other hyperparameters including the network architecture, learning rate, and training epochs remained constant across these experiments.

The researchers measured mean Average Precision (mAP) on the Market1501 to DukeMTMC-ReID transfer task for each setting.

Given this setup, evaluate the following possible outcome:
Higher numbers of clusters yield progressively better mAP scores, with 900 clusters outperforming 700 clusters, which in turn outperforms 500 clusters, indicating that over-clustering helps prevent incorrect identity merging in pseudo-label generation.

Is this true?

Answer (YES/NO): YES